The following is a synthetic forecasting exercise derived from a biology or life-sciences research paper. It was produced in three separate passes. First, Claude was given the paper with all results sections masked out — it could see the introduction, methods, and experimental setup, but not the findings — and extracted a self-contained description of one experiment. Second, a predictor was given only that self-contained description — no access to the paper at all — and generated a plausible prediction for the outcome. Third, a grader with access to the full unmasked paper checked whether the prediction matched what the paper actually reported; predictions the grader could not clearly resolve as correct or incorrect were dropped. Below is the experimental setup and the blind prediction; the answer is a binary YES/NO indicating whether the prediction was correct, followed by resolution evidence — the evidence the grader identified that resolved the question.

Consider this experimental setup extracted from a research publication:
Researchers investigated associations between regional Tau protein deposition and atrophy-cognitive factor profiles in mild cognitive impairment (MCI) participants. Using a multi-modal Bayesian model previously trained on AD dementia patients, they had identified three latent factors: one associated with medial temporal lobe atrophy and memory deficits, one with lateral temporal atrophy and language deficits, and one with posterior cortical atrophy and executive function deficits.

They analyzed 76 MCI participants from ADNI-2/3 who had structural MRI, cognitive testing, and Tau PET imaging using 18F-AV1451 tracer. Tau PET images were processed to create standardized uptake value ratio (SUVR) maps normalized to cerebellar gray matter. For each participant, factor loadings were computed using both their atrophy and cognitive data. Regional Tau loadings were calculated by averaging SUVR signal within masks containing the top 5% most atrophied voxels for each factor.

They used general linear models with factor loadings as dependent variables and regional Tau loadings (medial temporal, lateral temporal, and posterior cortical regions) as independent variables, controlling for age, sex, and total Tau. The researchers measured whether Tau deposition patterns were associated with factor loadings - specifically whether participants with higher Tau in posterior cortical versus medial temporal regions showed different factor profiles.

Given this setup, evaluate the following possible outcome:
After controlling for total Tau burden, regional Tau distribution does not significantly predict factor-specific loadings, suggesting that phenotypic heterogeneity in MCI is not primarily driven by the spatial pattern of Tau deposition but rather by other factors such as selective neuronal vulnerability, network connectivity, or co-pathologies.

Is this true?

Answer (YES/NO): NO